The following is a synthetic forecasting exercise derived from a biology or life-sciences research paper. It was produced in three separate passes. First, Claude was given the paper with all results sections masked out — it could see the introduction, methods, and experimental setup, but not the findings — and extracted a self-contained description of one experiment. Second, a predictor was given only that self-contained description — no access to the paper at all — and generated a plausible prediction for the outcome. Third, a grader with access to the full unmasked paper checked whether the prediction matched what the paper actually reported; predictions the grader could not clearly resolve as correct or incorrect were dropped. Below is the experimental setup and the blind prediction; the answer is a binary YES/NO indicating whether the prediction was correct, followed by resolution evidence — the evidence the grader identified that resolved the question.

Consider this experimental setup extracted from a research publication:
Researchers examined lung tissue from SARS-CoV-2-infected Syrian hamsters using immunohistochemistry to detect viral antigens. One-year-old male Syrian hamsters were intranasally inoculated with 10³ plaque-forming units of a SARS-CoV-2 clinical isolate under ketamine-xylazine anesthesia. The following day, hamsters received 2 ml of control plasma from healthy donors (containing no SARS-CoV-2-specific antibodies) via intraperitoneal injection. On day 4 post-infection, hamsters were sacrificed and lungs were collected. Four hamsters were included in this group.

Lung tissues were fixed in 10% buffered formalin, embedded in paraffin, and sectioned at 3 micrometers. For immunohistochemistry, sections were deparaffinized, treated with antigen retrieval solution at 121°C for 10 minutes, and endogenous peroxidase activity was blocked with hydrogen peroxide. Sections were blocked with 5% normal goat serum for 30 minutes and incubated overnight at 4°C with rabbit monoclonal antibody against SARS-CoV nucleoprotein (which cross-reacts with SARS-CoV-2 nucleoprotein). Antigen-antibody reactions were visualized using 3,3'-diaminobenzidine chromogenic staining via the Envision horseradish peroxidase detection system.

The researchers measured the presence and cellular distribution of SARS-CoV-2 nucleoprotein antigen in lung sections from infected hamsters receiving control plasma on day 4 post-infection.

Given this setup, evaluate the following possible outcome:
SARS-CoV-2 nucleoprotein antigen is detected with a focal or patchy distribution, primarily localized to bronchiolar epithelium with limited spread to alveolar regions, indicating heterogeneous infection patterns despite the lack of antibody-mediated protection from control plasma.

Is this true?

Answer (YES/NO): NO